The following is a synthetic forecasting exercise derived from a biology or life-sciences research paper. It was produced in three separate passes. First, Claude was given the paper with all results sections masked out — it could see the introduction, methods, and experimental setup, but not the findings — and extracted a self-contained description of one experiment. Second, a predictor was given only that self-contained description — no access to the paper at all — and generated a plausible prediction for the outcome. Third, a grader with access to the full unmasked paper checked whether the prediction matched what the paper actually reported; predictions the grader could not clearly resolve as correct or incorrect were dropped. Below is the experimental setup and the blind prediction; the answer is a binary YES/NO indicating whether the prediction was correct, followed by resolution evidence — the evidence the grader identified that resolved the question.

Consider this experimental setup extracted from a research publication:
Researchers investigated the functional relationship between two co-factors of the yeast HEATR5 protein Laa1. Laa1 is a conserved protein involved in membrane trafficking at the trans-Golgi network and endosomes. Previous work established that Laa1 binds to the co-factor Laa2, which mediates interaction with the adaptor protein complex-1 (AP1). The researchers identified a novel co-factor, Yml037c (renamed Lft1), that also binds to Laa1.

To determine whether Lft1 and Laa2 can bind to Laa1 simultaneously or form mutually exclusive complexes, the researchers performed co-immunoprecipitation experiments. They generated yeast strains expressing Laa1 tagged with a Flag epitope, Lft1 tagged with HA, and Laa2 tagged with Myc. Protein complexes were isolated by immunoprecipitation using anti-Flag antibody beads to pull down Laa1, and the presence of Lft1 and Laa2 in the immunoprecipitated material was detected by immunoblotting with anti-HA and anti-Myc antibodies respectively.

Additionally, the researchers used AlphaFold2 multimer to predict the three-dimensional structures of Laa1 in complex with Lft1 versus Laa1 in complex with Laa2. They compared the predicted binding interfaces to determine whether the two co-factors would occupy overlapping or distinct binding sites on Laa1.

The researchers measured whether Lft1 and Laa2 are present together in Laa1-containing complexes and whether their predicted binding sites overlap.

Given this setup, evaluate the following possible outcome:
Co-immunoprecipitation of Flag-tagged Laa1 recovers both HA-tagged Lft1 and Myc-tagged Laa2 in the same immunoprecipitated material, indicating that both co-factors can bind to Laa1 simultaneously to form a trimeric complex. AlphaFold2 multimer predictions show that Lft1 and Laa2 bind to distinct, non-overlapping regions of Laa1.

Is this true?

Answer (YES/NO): NO